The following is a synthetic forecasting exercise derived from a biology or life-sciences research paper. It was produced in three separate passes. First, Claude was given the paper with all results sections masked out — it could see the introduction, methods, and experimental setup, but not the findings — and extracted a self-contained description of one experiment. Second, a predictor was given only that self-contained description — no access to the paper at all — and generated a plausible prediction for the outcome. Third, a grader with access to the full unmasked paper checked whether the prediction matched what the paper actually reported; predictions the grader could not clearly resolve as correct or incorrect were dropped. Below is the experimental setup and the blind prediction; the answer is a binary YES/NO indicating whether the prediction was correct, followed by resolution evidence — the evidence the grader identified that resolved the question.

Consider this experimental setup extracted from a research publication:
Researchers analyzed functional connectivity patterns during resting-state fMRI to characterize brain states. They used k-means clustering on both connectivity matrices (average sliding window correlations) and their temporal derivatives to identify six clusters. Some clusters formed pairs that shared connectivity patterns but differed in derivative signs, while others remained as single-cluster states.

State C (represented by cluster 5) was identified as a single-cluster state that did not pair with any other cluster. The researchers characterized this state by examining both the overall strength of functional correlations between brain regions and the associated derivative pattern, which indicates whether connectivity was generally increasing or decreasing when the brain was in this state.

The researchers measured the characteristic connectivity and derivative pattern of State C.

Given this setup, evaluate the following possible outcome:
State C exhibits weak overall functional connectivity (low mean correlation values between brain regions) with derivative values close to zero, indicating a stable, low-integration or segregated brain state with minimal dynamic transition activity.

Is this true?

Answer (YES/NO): NO